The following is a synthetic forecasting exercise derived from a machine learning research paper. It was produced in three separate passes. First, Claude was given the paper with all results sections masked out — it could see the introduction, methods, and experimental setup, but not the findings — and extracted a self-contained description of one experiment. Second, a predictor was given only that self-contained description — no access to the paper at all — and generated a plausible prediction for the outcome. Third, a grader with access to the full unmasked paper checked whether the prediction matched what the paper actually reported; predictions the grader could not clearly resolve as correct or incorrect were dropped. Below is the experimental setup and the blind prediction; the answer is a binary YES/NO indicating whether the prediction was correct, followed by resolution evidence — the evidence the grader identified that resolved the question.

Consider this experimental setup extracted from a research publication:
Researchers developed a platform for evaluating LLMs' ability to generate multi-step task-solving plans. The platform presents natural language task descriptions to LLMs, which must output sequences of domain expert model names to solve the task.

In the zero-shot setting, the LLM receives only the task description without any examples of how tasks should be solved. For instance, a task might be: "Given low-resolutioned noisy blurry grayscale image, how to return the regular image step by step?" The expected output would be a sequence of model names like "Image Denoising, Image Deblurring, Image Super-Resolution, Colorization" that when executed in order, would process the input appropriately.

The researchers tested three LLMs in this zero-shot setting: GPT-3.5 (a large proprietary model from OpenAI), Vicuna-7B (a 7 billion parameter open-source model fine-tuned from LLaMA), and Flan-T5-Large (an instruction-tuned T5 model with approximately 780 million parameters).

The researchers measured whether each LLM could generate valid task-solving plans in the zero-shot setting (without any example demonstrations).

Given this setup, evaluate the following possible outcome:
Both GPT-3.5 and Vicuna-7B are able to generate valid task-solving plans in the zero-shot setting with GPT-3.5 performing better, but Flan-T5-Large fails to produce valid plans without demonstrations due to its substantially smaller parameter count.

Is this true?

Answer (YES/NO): NO